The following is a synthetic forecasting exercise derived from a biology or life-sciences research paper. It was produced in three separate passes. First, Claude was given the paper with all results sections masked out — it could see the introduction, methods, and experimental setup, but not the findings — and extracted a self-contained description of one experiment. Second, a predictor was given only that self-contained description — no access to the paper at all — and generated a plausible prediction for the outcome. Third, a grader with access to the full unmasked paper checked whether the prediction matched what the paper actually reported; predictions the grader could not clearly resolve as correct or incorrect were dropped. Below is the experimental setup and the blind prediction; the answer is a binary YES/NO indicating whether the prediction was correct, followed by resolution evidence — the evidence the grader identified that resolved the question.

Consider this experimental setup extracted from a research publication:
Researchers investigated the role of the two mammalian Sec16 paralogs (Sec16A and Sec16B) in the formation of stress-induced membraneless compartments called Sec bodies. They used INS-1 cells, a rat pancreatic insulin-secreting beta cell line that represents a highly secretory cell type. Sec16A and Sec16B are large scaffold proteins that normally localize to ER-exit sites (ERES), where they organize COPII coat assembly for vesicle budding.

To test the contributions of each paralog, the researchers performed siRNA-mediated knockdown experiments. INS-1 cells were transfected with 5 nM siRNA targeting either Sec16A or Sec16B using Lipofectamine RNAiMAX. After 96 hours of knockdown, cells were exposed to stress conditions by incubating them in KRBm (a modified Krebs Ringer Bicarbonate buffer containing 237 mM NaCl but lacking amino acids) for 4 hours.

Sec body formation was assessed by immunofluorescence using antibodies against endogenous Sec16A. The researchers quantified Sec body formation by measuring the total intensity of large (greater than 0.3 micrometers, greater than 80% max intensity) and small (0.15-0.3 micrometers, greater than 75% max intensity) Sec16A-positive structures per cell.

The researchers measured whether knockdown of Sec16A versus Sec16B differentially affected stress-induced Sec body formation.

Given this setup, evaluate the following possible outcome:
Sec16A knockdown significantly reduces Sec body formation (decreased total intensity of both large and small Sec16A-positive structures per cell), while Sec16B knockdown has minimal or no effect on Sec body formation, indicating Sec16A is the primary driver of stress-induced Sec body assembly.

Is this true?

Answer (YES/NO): YES